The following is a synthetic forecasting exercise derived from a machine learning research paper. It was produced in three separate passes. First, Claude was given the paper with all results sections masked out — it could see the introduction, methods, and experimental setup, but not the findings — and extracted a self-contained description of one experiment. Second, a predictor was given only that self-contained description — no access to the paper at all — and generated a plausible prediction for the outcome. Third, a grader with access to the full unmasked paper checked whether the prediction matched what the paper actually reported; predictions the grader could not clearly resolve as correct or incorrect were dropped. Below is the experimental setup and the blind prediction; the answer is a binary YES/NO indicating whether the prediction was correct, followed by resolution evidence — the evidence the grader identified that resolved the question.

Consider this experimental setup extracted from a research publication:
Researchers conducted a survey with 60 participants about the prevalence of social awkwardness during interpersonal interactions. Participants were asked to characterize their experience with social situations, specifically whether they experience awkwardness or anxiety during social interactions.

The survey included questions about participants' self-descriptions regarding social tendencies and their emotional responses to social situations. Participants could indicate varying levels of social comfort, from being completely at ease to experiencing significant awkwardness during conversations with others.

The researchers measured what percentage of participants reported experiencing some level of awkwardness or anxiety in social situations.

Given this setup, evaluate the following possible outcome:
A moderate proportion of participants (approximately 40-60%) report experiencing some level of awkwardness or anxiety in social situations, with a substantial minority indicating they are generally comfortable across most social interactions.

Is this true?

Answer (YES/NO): NO